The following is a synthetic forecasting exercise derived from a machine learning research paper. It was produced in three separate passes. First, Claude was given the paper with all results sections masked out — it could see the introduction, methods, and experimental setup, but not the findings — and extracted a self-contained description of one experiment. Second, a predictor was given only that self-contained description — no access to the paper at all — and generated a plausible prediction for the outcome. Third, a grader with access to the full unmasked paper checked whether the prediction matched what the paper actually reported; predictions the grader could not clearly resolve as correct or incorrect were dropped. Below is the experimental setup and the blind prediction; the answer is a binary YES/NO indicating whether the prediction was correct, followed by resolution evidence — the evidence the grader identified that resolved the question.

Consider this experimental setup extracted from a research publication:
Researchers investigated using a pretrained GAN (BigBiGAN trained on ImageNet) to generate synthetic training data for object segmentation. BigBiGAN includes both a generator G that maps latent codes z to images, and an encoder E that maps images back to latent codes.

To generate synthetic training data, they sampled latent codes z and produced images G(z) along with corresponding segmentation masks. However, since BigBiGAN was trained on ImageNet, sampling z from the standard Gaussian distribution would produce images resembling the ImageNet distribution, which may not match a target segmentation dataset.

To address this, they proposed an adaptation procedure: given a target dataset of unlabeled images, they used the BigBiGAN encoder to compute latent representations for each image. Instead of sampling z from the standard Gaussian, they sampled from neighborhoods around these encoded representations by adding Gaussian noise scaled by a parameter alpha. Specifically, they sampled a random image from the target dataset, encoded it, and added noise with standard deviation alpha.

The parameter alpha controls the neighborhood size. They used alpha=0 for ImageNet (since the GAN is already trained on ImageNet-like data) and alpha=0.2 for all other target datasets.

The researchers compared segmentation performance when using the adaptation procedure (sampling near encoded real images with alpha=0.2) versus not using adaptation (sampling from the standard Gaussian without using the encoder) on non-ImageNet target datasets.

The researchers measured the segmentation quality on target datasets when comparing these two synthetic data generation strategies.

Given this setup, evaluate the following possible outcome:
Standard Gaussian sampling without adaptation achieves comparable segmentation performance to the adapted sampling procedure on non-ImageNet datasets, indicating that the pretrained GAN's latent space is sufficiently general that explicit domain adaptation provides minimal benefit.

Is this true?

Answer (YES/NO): NO